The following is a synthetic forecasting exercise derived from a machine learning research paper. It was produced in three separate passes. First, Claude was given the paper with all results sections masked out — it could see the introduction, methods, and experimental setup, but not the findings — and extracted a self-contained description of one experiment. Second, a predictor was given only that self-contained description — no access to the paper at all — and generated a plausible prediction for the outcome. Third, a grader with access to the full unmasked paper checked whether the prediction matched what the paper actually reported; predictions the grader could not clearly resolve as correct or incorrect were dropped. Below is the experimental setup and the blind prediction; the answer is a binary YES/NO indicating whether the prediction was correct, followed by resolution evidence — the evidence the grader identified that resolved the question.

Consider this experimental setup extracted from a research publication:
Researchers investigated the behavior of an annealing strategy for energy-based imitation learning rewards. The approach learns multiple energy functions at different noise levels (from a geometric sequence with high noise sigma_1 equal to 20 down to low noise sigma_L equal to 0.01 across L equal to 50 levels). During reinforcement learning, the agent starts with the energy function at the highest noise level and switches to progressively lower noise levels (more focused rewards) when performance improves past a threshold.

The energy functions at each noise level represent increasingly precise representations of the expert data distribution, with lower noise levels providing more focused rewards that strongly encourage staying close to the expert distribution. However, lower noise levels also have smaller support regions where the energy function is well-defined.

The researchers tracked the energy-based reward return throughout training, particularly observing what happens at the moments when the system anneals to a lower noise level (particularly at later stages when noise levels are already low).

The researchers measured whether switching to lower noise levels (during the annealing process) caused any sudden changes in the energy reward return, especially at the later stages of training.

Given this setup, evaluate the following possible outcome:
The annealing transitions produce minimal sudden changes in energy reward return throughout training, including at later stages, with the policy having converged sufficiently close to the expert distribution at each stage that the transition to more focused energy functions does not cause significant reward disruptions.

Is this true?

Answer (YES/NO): NO